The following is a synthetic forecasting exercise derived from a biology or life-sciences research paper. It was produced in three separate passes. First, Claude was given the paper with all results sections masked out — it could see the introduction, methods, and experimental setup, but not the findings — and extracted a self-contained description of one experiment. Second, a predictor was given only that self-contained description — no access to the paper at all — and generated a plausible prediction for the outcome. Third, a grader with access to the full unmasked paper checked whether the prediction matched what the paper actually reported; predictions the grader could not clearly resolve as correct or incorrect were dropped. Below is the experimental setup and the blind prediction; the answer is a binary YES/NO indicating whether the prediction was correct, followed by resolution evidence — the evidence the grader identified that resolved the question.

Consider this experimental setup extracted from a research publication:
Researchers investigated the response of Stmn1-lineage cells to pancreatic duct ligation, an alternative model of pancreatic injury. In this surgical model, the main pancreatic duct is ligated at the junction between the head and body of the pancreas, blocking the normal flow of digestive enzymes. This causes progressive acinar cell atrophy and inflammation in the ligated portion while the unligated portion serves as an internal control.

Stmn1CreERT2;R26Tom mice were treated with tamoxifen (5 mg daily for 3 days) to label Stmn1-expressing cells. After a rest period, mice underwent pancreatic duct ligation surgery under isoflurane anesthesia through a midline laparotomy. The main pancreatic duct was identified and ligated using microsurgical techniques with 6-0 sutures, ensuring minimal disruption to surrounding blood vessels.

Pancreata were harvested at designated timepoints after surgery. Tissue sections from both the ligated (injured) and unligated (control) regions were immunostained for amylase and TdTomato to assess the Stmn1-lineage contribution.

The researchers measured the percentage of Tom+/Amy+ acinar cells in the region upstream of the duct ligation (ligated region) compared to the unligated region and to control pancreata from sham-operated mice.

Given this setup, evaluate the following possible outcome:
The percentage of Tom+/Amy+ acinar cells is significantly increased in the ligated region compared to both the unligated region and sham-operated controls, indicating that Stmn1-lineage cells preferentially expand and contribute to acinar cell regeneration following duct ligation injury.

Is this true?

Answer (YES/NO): NO